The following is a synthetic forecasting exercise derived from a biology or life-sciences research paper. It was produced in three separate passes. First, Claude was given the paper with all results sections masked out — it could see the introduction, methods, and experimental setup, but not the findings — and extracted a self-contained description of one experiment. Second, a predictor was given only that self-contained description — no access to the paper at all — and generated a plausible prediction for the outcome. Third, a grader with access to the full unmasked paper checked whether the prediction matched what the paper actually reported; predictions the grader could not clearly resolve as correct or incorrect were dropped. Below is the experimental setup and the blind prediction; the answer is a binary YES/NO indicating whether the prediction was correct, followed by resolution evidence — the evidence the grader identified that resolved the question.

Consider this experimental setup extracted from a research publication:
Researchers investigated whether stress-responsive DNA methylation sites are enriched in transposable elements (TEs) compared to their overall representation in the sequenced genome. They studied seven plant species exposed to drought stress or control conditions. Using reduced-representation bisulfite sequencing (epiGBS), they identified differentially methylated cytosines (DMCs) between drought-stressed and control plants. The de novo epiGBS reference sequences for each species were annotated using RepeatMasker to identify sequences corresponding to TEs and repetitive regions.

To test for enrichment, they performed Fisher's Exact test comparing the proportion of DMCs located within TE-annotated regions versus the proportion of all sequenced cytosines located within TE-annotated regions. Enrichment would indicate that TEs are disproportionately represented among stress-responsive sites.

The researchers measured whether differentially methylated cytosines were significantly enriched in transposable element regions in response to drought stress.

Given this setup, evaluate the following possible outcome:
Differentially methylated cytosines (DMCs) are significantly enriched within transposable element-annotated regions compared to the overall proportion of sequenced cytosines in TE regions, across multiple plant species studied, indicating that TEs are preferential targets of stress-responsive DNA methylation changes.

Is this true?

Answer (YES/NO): NO